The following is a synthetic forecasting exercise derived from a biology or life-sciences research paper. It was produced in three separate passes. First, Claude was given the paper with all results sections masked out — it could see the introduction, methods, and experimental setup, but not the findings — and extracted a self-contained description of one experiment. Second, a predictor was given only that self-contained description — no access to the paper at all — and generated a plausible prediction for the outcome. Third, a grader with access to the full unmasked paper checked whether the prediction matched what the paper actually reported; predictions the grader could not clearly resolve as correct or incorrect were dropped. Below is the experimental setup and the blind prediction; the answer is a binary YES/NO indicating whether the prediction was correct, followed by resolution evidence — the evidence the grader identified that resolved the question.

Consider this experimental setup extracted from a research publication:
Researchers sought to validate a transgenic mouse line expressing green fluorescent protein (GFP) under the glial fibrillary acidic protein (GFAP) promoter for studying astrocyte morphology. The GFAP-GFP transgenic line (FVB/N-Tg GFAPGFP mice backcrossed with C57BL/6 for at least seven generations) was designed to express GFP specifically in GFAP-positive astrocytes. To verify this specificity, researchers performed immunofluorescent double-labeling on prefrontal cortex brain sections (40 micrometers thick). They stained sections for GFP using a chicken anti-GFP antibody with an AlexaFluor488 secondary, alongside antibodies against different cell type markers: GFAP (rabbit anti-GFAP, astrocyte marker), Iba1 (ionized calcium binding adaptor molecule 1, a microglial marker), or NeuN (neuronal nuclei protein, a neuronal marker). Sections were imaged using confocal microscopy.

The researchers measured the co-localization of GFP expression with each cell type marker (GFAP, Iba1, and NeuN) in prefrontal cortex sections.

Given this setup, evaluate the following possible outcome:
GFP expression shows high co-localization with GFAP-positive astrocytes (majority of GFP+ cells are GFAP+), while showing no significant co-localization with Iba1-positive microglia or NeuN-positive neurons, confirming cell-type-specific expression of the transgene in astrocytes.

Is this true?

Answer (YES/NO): YES